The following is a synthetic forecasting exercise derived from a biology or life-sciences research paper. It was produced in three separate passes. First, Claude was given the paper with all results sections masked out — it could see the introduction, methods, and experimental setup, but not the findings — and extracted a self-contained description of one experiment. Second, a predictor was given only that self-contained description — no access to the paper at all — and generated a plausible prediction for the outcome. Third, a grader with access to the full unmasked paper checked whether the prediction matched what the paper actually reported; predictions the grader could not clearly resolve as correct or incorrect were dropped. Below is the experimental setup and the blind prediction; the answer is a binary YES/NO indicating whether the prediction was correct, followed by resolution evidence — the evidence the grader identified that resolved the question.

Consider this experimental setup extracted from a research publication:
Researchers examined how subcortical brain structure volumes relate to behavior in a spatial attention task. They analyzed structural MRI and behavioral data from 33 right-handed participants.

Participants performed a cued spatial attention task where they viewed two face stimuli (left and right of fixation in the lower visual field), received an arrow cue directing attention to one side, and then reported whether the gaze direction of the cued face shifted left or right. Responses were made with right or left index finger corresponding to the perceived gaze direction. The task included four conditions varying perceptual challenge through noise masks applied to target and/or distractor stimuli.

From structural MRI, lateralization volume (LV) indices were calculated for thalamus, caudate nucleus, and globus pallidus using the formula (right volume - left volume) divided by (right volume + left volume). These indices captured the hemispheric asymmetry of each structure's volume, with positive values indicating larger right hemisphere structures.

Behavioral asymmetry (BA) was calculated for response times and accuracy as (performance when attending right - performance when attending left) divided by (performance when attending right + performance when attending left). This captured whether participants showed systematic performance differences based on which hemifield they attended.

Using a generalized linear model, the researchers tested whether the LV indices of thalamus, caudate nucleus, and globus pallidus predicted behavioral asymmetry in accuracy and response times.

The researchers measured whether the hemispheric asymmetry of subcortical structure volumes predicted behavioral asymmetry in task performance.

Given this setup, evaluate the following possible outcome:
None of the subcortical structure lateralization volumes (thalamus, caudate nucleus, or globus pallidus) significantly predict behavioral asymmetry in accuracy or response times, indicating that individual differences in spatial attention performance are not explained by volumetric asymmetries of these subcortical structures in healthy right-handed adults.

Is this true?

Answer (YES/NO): YES